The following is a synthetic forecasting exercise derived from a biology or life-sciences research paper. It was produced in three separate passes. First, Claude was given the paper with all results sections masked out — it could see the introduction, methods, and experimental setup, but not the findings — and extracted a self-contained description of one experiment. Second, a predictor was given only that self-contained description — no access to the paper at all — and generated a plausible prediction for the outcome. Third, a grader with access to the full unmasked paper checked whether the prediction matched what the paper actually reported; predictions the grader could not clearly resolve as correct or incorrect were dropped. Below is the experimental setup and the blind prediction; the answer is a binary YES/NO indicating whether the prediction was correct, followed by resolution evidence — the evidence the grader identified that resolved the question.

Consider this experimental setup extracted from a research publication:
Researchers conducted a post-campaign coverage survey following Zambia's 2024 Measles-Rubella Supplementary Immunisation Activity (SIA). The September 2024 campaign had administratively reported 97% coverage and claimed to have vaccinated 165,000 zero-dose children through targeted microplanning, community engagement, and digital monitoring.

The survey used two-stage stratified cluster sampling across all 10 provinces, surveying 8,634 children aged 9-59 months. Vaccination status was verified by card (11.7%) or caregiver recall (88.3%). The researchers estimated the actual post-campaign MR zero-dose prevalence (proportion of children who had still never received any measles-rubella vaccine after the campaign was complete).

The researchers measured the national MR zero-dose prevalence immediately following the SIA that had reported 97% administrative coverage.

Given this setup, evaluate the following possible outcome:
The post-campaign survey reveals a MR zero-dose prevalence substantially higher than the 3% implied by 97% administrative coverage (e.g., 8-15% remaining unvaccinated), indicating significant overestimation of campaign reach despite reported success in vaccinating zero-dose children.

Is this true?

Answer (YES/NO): YES